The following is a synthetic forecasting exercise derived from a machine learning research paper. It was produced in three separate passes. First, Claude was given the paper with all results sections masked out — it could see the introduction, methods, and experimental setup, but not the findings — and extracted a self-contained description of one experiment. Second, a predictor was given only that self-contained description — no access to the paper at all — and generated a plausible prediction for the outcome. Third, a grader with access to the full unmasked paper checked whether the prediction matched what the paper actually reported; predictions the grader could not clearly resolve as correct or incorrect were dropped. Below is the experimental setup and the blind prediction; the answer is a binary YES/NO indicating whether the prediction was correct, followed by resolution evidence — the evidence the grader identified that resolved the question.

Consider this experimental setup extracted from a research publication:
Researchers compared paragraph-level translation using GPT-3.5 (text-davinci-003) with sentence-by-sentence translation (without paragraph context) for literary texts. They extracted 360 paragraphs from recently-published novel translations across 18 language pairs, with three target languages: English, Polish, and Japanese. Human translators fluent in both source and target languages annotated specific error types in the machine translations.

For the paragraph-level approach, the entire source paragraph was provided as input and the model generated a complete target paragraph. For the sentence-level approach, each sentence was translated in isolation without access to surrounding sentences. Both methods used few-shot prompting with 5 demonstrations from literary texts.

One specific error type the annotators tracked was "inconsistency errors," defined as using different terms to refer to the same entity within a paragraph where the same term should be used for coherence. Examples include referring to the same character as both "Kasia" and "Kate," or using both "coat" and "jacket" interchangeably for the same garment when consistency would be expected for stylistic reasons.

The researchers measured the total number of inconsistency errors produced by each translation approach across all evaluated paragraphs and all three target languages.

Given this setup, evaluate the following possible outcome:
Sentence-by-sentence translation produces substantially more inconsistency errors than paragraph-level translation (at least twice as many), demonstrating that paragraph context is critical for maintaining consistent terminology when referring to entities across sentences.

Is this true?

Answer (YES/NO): YES